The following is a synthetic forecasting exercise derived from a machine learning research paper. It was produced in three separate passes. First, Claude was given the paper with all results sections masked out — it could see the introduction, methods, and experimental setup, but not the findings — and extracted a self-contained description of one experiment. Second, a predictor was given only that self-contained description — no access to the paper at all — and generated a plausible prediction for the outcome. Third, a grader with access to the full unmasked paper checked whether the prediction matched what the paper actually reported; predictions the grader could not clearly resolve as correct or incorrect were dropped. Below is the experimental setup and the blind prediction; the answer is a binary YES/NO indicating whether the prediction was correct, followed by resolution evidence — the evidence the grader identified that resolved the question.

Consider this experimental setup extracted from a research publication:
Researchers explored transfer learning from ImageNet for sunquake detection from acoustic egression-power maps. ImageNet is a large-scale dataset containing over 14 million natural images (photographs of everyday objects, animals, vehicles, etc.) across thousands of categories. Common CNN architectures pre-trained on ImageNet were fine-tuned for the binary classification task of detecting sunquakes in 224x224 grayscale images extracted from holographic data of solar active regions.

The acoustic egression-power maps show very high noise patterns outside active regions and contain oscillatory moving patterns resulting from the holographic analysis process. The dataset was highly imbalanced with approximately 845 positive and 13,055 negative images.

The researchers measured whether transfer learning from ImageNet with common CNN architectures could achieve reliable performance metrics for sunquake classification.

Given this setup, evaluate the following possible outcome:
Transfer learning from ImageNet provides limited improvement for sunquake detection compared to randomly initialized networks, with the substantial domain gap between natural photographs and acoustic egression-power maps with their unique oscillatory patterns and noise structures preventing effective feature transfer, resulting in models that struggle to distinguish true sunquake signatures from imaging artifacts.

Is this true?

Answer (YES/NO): YES